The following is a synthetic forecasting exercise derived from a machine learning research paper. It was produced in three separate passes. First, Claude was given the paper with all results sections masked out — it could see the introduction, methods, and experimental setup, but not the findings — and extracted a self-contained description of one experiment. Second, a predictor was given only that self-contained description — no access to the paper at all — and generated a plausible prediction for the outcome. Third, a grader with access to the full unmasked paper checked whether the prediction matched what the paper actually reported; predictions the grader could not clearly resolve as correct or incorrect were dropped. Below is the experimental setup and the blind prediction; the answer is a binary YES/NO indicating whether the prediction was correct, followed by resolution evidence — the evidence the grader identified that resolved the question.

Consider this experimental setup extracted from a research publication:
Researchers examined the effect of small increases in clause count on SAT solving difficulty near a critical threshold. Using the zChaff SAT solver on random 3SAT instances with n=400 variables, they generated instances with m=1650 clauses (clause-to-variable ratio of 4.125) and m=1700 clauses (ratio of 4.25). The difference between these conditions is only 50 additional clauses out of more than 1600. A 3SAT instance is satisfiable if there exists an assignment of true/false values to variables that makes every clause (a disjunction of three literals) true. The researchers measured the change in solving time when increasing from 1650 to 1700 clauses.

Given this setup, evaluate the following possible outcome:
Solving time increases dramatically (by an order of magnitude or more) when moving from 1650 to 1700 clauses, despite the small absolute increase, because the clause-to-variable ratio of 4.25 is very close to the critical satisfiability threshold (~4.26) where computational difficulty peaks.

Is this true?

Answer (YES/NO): YES